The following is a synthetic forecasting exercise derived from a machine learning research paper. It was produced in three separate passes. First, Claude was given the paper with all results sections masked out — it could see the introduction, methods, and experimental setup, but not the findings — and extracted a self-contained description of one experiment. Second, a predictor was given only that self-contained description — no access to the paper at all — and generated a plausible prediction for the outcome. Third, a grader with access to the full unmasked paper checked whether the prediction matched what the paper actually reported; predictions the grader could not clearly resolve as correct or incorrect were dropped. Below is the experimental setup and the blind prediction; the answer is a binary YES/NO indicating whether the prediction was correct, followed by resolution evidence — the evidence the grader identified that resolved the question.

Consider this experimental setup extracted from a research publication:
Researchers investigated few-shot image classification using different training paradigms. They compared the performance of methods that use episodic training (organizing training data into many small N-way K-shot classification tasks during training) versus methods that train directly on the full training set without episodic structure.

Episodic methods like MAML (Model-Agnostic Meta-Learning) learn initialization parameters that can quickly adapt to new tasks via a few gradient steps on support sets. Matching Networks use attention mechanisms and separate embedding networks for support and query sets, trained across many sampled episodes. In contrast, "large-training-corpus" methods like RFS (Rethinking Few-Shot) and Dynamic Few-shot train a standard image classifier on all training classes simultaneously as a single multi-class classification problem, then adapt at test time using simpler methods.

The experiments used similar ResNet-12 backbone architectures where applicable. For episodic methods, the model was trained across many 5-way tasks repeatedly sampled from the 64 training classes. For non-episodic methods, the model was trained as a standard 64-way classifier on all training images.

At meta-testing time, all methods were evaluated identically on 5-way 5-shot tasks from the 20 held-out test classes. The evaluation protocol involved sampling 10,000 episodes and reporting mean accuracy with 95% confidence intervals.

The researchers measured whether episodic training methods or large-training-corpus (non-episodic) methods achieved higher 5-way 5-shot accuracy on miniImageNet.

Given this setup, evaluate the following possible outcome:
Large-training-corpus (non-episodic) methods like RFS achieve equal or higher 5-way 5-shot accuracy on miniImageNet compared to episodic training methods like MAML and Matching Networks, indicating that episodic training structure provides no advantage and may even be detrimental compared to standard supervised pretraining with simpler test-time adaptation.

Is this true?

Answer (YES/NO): NO